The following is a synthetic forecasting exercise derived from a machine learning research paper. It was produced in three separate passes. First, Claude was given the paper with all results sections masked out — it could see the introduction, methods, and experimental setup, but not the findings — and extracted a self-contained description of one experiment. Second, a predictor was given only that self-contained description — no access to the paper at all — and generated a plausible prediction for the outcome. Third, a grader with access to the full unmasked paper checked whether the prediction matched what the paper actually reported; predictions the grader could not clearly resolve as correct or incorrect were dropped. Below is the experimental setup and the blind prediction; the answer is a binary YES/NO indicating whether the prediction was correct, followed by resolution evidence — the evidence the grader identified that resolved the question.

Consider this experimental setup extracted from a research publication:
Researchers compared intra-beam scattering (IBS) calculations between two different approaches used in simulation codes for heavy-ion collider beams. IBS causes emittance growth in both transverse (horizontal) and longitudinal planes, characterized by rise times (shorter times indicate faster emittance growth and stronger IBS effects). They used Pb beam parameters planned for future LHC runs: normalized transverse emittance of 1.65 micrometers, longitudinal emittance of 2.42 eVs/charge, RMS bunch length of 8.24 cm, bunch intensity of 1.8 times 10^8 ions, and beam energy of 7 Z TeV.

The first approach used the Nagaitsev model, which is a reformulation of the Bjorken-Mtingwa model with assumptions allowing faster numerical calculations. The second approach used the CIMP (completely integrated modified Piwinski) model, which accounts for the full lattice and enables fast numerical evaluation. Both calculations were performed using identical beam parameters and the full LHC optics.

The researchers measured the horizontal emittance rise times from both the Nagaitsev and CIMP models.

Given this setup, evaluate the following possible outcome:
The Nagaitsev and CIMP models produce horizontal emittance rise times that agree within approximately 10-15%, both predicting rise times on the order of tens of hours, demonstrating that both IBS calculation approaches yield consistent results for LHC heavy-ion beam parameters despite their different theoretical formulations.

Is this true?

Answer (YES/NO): NO